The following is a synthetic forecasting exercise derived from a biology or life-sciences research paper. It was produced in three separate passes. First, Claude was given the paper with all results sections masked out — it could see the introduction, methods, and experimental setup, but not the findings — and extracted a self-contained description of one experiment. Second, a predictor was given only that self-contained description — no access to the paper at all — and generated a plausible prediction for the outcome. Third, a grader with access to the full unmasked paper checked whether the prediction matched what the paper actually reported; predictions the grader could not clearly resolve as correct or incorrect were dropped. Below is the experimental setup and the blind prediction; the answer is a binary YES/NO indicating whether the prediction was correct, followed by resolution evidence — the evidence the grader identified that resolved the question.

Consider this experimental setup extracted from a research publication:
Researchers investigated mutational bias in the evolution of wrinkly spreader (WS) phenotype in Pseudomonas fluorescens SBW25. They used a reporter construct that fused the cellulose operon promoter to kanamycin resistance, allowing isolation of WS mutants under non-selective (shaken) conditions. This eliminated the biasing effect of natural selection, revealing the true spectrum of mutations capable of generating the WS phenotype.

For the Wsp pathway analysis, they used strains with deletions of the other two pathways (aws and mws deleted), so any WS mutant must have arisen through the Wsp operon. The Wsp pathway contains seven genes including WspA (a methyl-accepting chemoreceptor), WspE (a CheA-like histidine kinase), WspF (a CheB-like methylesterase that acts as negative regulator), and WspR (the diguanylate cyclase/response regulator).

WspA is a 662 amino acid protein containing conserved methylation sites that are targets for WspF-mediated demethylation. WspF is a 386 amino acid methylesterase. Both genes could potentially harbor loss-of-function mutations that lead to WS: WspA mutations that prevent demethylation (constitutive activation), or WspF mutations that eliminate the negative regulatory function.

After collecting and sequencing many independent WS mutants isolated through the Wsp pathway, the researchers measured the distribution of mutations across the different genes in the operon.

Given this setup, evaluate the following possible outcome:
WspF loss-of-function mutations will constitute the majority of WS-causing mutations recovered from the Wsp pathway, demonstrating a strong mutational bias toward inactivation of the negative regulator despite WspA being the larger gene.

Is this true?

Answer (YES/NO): NO